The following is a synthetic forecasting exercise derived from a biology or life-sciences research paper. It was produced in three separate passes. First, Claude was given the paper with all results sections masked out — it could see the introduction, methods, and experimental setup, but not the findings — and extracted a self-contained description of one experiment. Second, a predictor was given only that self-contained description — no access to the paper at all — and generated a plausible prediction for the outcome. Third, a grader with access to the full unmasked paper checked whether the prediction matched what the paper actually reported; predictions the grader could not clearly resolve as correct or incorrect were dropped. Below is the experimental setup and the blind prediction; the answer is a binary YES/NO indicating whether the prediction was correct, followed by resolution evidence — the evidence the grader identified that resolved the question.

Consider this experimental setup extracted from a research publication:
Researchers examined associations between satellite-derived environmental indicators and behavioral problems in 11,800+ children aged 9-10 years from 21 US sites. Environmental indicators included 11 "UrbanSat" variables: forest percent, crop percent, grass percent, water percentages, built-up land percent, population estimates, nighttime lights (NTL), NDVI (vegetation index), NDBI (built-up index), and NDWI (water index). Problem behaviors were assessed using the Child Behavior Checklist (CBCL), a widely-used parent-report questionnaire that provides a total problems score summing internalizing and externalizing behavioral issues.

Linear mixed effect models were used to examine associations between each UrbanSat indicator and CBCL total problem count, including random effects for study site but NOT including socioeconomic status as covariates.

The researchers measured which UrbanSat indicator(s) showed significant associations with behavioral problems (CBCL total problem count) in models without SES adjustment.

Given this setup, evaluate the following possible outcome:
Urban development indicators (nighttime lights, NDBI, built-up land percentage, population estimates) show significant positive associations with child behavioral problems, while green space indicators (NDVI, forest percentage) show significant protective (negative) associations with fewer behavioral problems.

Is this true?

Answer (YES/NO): NO